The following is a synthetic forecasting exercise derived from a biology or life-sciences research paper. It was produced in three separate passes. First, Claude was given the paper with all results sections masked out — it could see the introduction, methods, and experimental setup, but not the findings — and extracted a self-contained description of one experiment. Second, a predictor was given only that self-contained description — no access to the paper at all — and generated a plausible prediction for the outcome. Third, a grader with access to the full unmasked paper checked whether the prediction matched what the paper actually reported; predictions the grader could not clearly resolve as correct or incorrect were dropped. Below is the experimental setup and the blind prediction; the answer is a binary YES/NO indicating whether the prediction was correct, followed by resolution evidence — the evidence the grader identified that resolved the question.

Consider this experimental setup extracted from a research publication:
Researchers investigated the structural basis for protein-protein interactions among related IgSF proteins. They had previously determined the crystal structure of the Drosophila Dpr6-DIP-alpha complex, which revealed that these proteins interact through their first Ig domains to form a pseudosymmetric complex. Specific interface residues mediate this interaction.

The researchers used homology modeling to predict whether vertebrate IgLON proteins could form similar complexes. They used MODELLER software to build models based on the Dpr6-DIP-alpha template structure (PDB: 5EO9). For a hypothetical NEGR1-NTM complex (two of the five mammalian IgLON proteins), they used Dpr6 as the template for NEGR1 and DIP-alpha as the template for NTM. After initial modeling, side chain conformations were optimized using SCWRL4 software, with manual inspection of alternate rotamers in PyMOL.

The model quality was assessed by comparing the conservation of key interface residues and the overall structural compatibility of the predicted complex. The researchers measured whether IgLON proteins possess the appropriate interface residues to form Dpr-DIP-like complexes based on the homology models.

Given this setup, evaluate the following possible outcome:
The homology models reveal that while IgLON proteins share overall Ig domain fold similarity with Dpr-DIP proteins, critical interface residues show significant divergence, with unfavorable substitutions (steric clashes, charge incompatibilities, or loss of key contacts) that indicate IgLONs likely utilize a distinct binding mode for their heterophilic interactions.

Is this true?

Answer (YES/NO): NO